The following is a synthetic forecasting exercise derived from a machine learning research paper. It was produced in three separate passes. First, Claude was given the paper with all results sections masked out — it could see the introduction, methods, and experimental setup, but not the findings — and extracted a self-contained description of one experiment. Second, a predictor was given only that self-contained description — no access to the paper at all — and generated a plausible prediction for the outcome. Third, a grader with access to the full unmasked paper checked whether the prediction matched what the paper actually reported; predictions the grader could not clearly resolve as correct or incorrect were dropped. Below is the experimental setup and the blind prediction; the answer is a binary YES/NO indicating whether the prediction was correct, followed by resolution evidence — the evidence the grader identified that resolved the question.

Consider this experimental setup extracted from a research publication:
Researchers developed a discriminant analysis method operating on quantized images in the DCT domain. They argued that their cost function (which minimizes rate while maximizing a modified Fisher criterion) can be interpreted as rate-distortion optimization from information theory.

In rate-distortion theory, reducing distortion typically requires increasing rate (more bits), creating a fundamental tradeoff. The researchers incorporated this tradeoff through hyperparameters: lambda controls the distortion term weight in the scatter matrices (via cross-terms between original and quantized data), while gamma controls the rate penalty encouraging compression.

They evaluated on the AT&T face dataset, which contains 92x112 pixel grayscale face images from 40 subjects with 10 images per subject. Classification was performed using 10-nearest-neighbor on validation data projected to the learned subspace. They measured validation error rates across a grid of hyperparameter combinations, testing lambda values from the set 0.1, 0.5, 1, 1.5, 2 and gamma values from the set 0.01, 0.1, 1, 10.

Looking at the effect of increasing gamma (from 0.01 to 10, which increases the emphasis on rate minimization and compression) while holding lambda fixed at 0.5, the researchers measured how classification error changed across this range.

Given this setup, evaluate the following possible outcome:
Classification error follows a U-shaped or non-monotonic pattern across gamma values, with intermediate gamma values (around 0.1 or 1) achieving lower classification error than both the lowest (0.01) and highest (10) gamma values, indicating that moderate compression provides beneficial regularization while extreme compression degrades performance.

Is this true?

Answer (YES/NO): YES